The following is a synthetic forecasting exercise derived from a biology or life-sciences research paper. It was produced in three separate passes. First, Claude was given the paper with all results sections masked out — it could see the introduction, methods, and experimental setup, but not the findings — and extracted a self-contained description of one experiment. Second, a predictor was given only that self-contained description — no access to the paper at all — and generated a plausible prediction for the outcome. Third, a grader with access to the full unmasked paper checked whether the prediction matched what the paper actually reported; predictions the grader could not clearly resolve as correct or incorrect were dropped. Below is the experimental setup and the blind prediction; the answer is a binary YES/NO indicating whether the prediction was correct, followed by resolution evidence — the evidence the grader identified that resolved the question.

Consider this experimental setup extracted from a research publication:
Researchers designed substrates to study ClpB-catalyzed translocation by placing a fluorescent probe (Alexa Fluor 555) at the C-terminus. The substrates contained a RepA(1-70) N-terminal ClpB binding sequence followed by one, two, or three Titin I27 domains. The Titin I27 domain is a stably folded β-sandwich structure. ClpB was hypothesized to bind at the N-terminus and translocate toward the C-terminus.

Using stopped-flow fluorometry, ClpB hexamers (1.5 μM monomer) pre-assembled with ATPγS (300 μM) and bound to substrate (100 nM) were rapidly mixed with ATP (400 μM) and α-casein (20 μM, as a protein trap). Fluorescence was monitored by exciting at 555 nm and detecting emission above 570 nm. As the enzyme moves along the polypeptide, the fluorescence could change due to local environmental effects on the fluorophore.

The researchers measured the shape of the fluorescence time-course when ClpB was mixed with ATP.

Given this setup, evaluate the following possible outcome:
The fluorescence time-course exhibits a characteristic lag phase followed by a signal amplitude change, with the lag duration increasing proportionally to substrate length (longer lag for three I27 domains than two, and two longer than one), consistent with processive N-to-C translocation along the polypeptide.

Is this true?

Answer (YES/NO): YES